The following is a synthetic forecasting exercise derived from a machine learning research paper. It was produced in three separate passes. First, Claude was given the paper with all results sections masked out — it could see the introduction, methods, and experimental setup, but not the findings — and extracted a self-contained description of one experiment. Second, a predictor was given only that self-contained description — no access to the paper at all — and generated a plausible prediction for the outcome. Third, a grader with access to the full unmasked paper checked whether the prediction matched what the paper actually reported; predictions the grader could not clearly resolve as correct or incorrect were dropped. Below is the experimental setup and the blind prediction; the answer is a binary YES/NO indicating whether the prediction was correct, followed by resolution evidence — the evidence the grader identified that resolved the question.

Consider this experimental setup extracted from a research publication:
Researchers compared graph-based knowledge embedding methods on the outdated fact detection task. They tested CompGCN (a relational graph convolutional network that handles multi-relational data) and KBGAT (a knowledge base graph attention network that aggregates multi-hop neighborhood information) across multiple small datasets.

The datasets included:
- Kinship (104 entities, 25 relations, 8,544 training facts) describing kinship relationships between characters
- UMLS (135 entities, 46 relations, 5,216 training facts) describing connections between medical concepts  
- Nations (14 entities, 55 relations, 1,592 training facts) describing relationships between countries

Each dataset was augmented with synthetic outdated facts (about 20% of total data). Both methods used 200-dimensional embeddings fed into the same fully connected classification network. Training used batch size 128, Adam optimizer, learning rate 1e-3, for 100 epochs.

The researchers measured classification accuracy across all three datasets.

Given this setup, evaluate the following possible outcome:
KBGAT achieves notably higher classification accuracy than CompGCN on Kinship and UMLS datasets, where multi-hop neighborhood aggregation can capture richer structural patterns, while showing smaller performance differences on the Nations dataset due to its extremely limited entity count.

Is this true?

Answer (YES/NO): NO